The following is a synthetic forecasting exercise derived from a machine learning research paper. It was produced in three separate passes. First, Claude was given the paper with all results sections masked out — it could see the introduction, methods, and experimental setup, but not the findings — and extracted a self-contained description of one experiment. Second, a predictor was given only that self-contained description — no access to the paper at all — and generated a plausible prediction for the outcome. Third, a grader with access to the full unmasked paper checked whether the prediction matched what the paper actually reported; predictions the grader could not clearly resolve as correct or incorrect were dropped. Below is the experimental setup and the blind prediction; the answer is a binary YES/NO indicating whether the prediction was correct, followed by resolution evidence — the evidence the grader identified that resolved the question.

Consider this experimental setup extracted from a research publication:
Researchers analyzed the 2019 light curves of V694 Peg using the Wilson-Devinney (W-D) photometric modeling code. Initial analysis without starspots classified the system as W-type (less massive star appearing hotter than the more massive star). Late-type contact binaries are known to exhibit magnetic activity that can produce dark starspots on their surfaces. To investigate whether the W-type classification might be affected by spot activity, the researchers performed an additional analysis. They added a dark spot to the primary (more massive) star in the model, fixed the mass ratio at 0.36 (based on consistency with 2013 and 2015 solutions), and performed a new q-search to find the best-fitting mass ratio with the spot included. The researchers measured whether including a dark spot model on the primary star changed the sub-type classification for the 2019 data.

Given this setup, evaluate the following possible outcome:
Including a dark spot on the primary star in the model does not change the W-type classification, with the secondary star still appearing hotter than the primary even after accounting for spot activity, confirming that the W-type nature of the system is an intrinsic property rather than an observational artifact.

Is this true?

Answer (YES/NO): NO